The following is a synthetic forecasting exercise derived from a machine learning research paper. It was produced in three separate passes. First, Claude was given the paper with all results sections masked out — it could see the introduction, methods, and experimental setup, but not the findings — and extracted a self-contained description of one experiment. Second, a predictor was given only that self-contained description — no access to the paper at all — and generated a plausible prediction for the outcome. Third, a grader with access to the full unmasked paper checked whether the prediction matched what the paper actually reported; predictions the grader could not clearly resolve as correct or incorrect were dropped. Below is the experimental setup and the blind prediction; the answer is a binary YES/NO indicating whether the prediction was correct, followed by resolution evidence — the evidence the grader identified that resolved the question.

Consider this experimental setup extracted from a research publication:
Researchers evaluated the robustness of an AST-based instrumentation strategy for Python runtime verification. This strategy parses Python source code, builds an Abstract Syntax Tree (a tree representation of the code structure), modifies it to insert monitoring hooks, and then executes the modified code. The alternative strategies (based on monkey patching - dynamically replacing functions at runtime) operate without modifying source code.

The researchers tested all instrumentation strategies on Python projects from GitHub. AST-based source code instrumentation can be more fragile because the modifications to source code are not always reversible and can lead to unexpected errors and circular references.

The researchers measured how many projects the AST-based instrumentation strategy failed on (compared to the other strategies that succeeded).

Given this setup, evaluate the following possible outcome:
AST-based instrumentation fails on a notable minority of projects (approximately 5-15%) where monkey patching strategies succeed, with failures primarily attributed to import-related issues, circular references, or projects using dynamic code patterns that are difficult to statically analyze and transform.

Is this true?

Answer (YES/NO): NO